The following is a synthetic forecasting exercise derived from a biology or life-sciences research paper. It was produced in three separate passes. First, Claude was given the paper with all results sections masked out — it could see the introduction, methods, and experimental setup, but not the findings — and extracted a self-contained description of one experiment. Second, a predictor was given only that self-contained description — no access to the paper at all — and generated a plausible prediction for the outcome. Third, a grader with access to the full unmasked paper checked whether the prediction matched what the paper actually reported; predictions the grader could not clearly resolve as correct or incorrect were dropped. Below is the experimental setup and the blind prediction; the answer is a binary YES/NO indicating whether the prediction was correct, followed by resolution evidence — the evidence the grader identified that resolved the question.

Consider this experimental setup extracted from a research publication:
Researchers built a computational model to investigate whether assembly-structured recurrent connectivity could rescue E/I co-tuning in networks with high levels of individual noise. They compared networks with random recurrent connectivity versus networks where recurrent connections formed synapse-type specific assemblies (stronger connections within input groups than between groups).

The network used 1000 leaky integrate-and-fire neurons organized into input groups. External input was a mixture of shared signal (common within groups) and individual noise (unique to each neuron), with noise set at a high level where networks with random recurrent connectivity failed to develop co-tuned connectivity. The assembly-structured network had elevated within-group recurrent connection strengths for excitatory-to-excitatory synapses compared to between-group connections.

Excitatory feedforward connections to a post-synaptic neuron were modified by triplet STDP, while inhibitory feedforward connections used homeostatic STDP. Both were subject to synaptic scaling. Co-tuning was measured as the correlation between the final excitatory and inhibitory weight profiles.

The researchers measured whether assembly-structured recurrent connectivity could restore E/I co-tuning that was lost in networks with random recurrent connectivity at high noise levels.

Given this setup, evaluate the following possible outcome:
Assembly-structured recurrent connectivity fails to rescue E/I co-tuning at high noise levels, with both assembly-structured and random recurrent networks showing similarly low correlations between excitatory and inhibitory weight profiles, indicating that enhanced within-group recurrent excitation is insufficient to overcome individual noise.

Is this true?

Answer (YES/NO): NO